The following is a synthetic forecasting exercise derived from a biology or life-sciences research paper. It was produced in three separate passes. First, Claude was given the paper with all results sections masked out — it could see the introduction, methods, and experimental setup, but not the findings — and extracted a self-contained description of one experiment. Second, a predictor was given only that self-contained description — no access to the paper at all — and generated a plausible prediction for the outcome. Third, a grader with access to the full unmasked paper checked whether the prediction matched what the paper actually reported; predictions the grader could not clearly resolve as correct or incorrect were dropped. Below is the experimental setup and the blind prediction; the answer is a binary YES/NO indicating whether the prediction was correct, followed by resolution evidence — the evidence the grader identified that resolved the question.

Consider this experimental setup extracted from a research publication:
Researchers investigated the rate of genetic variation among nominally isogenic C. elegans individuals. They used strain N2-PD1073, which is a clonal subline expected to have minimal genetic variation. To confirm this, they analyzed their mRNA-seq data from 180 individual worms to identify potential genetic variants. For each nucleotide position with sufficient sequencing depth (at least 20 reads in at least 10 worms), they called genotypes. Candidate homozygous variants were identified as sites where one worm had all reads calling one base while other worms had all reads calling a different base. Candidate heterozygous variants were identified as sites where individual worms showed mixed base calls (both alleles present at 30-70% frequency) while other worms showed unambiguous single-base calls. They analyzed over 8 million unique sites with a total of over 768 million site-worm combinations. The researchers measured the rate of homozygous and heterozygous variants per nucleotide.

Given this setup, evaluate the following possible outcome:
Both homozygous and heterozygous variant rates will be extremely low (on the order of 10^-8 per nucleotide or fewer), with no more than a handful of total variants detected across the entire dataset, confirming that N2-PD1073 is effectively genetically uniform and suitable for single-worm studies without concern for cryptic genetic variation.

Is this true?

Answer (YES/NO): NO